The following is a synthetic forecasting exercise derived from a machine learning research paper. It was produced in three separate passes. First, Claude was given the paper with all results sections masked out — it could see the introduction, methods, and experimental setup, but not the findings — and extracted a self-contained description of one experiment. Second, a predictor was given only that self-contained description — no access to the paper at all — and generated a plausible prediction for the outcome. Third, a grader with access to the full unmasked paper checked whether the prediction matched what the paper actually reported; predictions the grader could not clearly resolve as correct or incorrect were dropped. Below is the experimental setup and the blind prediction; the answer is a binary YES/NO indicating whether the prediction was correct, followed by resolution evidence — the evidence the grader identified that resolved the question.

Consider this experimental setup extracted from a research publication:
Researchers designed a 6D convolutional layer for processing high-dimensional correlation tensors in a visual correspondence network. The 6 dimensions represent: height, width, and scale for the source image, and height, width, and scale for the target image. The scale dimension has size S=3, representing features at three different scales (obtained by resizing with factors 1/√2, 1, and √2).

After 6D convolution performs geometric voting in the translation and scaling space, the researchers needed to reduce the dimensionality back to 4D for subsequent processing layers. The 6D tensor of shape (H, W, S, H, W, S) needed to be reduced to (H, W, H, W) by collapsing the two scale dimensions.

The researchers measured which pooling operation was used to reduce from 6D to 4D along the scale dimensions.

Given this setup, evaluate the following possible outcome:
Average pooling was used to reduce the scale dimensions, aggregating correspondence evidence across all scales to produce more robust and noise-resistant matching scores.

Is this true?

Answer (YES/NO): NO